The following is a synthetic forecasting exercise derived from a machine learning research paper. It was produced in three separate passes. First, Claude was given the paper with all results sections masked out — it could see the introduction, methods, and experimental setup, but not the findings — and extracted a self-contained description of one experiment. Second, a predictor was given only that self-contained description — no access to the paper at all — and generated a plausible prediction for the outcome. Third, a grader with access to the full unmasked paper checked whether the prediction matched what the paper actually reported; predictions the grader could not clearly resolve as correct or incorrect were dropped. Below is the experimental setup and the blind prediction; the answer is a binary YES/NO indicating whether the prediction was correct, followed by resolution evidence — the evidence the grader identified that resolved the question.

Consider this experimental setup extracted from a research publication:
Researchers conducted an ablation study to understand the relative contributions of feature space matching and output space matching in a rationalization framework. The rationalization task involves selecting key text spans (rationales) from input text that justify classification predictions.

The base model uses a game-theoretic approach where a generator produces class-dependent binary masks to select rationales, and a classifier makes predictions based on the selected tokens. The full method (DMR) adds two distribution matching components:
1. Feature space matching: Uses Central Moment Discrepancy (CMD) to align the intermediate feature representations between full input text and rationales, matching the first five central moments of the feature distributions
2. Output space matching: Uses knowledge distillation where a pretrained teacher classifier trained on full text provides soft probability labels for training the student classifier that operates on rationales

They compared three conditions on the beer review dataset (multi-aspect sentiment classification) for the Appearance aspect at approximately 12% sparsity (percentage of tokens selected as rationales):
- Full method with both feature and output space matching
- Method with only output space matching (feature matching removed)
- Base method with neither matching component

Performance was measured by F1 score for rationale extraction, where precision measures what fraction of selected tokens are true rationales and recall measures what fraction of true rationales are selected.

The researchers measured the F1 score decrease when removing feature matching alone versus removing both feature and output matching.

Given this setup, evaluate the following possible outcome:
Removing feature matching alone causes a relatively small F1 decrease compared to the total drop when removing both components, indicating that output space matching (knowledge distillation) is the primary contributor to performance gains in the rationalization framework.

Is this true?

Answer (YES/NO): NO